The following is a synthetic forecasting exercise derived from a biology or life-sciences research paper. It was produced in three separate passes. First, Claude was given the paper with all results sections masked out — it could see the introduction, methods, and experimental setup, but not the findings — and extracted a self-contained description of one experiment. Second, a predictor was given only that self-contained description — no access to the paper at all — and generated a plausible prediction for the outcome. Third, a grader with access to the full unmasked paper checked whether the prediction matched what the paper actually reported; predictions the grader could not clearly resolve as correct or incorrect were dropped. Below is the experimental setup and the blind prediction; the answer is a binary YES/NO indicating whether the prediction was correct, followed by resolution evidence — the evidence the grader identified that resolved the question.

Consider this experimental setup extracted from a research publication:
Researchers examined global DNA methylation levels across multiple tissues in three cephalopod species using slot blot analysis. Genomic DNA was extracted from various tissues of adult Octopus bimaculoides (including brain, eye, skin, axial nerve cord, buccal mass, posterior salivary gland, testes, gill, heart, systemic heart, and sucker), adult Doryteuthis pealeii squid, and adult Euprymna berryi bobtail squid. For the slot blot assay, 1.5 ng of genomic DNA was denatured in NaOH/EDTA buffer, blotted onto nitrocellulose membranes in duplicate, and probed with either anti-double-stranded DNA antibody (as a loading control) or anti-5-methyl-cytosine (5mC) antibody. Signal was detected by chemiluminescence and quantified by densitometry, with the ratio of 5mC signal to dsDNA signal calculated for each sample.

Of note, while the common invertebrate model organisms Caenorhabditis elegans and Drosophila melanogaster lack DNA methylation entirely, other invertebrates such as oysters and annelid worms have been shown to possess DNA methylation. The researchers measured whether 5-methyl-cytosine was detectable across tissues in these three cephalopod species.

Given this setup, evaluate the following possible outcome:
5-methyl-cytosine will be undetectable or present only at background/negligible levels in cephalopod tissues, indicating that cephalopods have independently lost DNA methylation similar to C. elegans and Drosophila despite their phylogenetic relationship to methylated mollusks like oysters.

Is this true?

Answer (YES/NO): NO